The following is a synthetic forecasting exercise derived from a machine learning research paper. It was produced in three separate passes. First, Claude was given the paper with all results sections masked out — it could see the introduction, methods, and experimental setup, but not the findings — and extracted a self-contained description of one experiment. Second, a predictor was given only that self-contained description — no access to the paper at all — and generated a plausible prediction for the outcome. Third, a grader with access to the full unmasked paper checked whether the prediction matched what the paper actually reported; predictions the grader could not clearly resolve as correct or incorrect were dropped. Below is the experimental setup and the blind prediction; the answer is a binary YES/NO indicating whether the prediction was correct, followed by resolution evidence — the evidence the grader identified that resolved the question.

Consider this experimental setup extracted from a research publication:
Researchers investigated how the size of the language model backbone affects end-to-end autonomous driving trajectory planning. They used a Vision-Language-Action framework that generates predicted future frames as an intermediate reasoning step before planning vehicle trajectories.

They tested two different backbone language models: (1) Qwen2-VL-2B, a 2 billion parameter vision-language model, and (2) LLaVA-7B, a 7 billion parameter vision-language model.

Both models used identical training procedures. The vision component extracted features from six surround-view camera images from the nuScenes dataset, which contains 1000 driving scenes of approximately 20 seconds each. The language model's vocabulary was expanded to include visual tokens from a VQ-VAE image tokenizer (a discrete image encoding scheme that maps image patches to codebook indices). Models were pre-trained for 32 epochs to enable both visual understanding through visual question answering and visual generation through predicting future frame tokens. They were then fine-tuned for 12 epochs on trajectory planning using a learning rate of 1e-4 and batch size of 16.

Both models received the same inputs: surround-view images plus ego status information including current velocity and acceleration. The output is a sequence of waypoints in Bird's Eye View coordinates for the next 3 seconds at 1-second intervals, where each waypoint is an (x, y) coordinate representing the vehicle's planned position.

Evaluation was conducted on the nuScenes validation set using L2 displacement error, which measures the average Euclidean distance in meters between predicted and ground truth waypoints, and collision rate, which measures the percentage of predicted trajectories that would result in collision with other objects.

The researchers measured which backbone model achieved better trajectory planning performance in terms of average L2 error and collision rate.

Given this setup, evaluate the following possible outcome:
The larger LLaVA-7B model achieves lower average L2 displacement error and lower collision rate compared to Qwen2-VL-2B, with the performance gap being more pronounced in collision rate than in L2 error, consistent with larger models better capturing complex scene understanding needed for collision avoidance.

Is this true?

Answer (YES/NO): NO